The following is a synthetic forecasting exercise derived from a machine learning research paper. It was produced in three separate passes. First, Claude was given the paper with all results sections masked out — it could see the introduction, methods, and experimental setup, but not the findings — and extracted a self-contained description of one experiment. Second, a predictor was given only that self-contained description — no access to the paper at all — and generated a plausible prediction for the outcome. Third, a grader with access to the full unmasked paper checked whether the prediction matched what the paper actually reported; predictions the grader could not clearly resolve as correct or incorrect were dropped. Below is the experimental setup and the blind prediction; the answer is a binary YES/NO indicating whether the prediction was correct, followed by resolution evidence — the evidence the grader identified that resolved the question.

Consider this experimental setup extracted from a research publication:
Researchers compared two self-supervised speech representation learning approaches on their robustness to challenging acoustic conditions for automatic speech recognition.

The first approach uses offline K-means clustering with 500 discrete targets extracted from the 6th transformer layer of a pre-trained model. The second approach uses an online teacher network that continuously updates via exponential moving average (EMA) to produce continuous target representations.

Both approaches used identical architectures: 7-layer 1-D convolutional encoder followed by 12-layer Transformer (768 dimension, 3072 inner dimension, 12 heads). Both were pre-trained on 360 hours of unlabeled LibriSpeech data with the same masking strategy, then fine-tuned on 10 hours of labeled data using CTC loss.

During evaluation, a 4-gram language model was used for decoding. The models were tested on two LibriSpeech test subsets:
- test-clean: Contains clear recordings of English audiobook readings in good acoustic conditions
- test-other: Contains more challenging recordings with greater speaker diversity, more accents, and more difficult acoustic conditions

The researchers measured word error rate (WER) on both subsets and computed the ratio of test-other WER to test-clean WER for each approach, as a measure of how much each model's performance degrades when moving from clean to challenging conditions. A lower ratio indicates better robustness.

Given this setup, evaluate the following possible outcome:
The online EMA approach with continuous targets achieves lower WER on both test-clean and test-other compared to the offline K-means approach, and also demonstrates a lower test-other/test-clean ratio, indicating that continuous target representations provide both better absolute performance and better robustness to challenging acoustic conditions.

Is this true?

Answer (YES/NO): NO